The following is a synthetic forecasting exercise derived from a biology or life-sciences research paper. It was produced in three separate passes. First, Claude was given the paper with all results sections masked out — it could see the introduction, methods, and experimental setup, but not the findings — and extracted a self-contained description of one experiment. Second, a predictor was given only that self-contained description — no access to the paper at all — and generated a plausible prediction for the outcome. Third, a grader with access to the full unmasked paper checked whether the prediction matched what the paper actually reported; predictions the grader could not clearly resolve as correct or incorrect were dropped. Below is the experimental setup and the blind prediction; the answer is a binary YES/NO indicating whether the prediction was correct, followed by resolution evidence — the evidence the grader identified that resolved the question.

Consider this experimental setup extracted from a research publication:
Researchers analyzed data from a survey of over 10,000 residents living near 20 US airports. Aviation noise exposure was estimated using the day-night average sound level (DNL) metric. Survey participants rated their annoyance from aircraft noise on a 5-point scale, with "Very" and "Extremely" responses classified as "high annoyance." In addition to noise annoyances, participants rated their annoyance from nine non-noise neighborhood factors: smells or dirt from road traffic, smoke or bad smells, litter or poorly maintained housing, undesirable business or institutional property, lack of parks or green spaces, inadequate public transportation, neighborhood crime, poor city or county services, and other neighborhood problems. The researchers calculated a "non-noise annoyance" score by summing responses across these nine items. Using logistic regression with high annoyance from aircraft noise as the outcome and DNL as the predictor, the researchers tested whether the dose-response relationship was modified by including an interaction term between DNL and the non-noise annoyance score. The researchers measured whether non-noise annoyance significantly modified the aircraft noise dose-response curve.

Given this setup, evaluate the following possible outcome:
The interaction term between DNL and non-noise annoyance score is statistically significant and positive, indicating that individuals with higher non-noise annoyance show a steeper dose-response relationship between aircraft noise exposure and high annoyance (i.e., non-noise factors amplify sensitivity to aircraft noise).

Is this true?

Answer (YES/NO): YES